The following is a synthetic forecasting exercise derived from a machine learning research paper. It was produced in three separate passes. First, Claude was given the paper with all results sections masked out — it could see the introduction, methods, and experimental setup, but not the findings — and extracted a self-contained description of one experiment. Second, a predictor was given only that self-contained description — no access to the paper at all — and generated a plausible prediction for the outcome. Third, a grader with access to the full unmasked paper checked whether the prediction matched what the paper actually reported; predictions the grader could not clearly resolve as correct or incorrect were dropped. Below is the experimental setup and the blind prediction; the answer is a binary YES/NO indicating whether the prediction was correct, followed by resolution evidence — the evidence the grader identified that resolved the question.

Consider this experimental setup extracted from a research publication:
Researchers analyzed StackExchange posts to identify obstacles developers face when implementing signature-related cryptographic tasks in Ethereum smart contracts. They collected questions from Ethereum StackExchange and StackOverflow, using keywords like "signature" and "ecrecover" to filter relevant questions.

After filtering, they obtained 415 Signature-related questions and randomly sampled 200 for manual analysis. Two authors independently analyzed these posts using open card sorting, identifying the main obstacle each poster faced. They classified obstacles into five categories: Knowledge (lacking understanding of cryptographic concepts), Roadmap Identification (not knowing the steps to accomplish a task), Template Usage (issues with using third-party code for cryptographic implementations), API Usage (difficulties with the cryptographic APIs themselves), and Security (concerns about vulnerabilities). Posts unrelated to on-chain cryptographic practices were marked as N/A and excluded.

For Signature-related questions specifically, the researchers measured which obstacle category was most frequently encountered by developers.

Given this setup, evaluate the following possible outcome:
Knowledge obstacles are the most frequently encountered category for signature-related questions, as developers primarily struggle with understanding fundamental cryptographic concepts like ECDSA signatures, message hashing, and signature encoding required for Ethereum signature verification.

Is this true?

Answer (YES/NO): NO